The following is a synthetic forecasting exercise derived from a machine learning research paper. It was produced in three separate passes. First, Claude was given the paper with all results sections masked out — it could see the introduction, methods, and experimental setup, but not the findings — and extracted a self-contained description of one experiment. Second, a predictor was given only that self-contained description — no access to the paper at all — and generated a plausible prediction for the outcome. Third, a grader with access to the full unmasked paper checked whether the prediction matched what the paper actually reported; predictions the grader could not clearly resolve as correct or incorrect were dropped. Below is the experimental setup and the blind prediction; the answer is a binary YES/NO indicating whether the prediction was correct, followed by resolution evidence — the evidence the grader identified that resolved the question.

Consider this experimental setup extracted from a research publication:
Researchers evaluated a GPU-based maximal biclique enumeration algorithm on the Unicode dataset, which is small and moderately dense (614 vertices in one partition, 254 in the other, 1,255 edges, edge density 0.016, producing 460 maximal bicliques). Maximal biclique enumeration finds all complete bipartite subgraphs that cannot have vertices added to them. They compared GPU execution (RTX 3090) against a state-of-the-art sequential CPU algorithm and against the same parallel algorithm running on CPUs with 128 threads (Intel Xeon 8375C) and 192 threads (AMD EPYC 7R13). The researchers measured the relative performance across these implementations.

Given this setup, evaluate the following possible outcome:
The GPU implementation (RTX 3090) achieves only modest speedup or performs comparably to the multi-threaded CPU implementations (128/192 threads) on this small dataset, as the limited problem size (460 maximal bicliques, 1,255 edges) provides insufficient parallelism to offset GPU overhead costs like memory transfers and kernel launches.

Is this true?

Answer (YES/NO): NO